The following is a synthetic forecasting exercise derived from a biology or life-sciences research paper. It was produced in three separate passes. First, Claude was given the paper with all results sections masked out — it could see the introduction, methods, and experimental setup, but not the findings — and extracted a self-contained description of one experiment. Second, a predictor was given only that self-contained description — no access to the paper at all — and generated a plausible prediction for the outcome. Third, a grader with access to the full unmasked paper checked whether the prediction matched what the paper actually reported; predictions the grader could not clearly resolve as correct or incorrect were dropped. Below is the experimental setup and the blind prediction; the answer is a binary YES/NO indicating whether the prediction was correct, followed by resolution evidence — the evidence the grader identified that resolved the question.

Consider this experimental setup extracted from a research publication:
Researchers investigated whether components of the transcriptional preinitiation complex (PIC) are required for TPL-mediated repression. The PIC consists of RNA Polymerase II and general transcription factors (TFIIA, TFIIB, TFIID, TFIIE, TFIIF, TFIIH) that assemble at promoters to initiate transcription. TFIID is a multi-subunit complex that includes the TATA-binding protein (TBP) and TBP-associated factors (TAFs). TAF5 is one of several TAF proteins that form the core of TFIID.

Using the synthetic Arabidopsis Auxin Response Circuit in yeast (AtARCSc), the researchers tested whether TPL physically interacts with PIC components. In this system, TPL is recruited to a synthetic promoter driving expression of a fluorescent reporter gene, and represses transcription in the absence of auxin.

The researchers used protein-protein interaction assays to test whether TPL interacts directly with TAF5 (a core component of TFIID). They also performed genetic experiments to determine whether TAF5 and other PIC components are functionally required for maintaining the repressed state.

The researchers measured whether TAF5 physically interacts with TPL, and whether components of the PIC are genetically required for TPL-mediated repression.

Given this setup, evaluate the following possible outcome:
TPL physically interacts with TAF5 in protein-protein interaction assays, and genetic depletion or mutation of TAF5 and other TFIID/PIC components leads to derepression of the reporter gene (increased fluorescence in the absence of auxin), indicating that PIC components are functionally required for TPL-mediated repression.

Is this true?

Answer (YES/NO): NO